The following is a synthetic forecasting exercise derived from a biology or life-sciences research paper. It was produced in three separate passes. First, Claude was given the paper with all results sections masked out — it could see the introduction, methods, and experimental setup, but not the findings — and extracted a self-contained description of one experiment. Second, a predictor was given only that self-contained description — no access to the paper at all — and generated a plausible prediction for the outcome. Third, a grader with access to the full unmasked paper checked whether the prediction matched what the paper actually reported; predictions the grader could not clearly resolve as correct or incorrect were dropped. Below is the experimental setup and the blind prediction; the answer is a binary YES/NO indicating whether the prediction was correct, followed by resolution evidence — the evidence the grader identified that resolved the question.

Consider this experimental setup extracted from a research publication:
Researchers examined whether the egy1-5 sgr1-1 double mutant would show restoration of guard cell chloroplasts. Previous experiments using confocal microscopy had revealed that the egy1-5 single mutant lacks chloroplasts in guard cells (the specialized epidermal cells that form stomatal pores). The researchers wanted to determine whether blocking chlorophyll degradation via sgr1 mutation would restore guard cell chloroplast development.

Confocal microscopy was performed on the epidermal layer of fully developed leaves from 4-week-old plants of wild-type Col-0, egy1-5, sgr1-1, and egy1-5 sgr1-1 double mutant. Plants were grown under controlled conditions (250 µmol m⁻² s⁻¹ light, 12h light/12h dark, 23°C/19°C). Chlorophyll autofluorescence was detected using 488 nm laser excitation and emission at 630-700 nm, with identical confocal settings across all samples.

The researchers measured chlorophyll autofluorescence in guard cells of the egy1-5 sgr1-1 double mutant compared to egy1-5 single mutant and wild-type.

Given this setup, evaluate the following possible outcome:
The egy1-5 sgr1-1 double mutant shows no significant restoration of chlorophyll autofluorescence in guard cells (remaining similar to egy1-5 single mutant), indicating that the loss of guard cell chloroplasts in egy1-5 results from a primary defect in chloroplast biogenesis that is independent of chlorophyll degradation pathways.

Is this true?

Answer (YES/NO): NO